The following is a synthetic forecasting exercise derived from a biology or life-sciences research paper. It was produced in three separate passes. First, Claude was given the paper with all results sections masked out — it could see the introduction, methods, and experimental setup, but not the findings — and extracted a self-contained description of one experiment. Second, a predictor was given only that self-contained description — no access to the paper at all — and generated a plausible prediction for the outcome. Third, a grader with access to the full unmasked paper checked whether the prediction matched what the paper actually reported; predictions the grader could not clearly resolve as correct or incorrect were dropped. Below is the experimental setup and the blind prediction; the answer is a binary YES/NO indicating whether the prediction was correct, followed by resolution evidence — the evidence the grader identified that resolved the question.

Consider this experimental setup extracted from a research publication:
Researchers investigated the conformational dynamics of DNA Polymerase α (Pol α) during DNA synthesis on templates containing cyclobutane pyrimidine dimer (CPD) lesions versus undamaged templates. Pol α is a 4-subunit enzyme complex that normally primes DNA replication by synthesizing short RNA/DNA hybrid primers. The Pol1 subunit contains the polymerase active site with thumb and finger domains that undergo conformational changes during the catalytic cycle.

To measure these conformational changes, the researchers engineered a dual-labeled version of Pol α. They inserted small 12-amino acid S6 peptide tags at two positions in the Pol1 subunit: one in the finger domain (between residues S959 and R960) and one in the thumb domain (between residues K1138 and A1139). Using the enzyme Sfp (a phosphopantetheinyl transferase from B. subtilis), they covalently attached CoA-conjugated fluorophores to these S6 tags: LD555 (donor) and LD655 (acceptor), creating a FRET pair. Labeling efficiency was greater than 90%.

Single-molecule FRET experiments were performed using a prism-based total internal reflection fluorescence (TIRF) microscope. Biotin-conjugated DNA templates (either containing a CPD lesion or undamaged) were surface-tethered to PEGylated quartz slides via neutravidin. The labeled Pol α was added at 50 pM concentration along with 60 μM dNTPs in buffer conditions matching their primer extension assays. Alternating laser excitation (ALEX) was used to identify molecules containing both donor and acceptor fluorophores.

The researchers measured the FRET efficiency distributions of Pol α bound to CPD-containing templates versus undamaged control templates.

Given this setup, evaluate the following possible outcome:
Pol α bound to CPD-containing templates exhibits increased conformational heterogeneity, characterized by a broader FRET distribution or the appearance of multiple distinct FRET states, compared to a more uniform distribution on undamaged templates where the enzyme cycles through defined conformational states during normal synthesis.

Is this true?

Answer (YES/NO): NO